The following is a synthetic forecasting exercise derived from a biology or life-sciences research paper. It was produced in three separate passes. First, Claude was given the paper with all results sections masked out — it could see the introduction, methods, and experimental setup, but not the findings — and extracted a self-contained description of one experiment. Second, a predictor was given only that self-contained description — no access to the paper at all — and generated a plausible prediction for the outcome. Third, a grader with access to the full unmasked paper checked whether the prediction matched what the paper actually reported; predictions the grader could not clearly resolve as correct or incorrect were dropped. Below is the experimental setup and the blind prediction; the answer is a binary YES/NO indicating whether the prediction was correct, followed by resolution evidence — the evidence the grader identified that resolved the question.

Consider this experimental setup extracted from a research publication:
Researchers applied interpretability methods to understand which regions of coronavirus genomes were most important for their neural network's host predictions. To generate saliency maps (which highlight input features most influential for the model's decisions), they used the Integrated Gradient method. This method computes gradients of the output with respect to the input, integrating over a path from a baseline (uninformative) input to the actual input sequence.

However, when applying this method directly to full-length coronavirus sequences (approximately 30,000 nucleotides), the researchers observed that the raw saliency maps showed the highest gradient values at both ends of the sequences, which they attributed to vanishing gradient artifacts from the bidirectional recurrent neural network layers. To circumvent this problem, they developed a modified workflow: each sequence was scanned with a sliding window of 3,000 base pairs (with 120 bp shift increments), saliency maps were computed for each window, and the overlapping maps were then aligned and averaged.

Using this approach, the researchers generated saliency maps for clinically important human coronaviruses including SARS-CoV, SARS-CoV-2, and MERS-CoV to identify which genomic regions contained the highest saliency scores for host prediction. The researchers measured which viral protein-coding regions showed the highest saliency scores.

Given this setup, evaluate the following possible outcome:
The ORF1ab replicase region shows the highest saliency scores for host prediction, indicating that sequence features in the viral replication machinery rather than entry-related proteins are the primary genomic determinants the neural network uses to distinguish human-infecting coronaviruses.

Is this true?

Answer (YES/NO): YES